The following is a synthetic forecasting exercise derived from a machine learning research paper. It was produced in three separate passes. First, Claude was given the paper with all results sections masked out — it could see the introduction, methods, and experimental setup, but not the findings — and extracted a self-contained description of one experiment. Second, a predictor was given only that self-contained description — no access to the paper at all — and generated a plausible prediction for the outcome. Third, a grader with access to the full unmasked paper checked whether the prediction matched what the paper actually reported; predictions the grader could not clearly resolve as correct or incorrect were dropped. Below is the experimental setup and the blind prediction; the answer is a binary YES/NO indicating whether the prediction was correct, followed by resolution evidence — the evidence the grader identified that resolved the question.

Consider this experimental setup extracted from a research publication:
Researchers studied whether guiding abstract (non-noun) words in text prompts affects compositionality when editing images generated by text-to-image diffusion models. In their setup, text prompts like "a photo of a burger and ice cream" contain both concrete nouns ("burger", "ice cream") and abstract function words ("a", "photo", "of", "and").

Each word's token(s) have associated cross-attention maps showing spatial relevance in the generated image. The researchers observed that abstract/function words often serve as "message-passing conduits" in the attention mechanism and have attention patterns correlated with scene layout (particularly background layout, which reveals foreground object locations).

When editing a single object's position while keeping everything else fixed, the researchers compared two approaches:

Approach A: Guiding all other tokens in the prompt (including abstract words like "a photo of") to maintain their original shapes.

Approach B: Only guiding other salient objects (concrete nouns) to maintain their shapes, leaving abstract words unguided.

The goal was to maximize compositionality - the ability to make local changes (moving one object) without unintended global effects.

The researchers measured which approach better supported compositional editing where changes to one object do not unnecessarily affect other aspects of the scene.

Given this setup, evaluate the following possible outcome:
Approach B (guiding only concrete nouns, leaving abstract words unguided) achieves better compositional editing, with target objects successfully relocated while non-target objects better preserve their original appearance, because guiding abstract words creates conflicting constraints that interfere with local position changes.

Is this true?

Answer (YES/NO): YES